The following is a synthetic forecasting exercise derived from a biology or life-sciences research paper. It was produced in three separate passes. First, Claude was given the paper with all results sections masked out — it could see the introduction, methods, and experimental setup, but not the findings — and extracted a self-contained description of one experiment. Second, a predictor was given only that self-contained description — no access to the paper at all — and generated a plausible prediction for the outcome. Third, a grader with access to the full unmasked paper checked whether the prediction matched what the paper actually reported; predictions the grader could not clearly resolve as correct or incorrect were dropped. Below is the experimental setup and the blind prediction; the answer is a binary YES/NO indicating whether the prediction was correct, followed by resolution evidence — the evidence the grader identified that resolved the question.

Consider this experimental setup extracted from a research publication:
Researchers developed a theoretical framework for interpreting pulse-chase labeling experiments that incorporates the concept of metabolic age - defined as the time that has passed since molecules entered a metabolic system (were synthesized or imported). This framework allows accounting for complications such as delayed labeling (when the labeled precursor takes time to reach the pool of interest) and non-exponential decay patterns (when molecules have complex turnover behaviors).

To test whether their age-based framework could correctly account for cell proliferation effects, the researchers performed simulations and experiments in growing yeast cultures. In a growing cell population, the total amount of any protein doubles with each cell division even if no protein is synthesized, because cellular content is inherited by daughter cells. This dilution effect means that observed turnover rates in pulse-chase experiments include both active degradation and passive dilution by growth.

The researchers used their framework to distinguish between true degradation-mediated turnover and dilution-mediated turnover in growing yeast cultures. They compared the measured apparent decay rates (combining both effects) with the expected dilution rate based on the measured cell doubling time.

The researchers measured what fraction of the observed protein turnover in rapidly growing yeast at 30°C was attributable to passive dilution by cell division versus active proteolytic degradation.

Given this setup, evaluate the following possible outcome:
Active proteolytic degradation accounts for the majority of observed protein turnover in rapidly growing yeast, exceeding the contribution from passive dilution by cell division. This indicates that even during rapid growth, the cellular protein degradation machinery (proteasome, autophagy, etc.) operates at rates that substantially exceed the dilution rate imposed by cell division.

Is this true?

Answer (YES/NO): NO